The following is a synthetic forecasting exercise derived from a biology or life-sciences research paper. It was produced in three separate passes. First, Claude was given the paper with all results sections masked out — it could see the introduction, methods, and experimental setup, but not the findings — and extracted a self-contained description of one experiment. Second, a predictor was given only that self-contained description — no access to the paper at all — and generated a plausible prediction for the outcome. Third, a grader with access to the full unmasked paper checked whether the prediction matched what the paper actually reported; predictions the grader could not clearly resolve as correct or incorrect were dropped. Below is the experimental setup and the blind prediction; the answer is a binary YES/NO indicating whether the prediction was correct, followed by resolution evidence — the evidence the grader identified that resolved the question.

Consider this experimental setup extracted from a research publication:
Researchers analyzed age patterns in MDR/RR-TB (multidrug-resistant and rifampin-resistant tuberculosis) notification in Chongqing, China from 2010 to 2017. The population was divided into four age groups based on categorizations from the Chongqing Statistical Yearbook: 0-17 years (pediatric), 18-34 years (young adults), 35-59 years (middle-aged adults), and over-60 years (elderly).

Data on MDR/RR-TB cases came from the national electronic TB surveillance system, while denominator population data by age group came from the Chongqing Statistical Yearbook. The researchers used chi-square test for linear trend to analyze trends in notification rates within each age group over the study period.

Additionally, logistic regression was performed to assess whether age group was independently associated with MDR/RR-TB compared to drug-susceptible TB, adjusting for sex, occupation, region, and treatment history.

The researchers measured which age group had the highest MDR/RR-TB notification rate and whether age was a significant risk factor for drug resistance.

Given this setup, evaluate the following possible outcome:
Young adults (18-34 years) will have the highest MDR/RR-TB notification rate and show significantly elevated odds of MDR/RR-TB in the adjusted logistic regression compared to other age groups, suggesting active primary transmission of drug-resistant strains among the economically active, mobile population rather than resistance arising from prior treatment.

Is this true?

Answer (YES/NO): NO